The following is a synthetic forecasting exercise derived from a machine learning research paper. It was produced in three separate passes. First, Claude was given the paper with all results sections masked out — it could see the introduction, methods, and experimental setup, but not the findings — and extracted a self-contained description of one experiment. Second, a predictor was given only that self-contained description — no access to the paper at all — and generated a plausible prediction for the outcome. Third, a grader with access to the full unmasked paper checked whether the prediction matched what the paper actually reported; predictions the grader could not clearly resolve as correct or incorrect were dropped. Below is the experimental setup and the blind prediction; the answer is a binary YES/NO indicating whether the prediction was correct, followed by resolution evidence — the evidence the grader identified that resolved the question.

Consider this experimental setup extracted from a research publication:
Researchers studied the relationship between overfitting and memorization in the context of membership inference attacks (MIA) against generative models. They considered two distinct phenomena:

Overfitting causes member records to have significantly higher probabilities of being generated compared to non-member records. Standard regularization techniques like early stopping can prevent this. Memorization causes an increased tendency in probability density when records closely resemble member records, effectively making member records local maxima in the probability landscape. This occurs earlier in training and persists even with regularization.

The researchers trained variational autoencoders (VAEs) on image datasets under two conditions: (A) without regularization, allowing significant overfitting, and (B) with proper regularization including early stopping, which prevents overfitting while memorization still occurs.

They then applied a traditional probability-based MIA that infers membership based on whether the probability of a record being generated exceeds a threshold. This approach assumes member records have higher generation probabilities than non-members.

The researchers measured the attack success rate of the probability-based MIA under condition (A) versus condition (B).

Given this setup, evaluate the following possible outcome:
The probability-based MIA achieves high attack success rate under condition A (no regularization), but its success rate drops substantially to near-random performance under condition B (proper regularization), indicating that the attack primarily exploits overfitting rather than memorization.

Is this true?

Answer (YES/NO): YES